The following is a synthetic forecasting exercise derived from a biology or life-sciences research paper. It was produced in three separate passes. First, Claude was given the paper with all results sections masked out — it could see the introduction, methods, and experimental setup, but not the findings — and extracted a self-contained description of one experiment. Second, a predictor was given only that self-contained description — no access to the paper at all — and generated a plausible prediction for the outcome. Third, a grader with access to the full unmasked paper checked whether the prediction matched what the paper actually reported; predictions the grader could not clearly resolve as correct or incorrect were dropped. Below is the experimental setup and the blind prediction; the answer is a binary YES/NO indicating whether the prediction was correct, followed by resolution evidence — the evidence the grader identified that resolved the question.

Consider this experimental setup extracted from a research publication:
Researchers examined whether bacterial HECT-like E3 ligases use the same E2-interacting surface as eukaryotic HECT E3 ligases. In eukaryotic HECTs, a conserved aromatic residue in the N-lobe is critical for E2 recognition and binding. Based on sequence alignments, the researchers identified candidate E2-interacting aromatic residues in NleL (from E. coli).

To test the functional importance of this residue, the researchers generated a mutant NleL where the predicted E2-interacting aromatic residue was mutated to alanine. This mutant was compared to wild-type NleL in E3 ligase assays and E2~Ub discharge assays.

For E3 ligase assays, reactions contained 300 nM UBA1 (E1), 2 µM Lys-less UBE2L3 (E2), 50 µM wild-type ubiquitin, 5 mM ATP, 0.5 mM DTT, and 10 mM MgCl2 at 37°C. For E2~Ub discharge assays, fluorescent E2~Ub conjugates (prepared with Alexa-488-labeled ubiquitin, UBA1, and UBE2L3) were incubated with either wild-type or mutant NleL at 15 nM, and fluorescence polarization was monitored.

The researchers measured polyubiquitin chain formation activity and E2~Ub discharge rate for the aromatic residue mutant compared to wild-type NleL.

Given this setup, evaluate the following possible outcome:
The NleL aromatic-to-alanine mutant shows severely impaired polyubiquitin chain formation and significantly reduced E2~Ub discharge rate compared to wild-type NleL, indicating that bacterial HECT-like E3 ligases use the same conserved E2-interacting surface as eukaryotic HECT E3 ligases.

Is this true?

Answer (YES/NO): YES